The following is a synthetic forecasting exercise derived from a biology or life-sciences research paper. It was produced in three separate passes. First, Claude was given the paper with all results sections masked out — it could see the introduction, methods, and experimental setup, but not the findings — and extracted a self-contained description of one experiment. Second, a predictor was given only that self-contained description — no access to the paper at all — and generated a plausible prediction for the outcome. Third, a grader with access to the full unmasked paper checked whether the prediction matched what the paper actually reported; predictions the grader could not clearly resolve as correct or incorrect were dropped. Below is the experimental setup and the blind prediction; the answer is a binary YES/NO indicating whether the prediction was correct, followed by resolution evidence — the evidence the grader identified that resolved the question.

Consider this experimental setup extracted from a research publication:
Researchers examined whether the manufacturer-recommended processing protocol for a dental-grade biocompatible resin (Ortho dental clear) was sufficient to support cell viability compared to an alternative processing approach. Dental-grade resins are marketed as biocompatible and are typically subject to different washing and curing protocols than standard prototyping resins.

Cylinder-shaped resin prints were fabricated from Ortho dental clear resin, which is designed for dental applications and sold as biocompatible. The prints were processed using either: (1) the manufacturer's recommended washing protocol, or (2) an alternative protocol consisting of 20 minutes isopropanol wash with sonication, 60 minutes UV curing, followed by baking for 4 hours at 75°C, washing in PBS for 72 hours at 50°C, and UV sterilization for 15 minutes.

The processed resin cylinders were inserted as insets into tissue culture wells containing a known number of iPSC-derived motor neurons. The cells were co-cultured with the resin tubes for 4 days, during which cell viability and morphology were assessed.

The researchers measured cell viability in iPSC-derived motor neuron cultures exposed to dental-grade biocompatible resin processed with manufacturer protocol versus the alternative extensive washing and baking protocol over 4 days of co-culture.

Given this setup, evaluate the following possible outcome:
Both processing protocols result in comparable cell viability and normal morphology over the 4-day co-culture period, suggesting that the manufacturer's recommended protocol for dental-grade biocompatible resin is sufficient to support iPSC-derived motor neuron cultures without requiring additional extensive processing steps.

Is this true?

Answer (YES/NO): NO